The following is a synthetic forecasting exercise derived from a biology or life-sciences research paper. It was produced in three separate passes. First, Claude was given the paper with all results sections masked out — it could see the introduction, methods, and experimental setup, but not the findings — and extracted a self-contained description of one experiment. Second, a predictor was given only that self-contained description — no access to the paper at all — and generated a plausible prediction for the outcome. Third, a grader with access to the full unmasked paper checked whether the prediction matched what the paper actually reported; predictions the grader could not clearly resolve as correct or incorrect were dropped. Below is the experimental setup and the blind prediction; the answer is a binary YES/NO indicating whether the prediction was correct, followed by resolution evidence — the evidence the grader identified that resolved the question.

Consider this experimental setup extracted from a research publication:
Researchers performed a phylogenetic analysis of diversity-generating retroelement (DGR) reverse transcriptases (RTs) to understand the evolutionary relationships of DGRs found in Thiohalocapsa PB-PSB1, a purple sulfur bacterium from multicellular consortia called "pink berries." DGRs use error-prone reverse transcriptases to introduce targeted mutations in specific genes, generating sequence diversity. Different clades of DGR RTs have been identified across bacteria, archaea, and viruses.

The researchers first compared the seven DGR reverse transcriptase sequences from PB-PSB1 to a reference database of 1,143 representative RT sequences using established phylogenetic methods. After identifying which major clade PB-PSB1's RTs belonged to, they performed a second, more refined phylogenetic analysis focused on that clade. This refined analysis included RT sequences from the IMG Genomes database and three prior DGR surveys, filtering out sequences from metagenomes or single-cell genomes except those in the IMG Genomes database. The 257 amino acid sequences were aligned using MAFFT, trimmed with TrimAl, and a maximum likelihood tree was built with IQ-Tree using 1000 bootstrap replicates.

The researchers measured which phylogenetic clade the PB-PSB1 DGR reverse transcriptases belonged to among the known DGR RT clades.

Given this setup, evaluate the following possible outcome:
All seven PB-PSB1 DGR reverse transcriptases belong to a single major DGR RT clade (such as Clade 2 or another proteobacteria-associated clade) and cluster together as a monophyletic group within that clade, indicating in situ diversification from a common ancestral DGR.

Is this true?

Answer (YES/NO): NO